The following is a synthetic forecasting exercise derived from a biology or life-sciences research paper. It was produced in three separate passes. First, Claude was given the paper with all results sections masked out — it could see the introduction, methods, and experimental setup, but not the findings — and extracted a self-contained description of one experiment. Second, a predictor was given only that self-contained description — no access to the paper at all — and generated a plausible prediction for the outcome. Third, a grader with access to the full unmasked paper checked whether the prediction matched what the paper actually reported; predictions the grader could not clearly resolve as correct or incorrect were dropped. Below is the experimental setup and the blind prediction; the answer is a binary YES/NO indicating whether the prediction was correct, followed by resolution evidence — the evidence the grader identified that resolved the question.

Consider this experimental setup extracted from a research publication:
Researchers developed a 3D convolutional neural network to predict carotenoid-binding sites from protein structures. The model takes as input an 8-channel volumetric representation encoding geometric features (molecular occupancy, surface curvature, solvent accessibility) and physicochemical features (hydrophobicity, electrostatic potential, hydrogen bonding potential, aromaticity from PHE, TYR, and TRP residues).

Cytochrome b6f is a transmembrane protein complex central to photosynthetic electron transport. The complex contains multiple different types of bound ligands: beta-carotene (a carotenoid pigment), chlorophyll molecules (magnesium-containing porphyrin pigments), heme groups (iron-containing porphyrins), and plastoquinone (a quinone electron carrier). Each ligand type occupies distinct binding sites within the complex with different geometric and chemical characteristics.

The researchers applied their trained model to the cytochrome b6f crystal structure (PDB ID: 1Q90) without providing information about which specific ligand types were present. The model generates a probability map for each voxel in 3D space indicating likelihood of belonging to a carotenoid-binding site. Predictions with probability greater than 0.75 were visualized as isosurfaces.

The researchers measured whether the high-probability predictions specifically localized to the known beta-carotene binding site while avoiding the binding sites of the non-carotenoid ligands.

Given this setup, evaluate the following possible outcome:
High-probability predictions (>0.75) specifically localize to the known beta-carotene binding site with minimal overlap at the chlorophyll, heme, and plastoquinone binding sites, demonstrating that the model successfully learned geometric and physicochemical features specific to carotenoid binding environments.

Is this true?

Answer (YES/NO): YES